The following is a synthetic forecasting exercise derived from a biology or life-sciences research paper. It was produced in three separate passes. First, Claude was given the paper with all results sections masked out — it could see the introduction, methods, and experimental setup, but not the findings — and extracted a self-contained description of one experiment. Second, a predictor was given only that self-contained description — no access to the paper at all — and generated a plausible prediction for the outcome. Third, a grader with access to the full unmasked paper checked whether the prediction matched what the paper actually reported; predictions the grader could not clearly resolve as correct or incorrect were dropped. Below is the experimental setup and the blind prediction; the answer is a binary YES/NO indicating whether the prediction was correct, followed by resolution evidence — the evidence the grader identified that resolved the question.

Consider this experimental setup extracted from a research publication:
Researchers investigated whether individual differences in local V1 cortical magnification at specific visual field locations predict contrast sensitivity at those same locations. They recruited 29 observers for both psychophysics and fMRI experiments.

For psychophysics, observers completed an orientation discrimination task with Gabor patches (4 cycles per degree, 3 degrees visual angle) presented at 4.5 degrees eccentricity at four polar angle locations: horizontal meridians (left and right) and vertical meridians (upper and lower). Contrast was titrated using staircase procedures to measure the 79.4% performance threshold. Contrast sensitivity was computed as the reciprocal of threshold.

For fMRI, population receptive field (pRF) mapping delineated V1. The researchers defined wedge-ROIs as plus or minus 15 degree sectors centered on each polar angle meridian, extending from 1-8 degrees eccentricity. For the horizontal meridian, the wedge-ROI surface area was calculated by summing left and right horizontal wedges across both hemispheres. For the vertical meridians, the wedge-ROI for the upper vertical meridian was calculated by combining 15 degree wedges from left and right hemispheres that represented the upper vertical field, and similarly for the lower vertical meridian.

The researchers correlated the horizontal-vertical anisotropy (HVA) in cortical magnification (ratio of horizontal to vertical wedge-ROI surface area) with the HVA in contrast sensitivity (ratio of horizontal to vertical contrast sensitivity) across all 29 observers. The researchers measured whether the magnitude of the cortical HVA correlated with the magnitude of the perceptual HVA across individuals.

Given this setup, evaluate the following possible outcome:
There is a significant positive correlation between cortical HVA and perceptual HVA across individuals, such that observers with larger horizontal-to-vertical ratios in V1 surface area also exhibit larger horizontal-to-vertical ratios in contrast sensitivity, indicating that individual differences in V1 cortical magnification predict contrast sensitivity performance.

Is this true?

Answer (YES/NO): YES